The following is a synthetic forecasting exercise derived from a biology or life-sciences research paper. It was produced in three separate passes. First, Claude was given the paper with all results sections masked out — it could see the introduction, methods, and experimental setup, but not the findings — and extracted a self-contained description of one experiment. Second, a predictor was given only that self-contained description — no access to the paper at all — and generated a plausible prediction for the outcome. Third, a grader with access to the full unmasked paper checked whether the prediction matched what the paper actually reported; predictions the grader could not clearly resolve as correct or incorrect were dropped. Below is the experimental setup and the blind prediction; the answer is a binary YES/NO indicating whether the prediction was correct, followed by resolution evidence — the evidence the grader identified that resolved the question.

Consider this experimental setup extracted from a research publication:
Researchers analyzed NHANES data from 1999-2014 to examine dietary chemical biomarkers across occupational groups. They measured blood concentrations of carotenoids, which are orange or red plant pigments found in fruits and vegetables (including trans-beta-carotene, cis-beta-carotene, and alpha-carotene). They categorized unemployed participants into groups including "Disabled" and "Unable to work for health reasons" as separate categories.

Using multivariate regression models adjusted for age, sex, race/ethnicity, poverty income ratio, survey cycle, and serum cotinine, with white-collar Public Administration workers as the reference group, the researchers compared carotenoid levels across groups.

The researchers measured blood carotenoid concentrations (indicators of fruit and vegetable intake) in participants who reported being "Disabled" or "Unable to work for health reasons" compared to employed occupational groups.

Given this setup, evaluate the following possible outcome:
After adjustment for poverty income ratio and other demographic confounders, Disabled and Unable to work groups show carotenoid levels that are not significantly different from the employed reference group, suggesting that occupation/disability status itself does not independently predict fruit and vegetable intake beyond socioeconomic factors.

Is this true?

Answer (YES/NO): NO